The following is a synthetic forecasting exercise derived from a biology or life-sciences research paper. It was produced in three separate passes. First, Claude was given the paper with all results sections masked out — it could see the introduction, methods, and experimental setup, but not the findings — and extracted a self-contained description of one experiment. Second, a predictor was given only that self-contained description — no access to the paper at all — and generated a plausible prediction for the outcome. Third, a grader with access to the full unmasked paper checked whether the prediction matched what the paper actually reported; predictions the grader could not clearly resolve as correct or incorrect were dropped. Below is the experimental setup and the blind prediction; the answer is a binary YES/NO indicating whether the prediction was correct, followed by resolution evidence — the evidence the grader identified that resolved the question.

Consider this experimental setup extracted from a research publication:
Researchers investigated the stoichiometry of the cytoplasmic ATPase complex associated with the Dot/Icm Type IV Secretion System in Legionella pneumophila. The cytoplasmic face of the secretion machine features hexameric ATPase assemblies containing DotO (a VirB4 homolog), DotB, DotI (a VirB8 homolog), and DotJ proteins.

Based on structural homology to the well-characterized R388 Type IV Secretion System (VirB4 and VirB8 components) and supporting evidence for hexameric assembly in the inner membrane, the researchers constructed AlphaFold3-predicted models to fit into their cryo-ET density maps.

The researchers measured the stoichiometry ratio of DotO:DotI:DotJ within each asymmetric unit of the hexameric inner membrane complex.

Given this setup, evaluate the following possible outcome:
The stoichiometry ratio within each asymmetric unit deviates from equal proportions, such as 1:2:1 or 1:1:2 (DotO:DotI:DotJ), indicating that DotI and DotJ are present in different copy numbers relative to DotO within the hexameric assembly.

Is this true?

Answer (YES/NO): NO